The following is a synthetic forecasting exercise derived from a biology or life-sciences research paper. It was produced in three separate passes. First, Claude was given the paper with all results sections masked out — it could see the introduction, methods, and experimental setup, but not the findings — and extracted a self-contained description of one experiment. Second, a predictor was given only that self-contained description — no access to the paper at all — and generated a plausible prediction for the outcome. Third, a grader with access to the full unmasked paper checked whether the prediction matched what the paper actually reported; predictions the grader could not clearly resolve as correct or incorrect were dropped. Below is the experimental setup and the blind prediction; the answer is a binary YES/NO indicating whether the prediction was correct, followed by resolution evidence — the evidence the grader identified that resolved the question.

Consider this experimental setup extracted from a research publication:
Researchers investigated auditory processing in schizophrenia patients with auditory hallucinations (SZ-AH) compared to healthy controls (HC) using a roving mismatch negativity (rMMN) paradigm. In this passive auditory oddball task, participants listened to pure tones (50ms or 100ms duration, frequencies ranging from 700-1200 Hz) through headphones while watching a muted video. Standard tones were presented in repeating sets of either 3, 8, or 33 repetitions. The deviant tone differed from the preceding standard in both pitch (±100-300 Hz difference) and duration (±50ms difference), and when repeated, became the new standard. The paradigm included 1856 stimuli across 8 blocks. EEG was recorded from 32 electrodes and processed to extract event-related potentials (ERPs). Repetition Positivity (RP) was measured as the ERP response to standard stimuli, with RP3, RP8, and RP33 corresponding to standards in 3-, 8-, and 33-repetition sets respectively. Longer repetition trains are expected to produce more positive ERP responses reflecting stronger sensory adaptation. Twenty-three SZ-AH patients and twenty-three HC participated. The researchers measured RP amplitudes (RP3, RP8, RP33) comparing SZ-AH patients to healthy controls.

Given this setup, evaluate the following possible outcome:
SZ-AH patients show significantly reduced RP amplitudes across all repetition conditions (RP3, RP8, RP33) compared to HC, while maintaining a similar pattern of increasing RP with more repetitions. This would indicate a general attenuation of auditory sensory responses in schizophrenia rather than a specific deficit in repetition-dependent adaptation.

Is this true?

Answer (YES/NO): NO